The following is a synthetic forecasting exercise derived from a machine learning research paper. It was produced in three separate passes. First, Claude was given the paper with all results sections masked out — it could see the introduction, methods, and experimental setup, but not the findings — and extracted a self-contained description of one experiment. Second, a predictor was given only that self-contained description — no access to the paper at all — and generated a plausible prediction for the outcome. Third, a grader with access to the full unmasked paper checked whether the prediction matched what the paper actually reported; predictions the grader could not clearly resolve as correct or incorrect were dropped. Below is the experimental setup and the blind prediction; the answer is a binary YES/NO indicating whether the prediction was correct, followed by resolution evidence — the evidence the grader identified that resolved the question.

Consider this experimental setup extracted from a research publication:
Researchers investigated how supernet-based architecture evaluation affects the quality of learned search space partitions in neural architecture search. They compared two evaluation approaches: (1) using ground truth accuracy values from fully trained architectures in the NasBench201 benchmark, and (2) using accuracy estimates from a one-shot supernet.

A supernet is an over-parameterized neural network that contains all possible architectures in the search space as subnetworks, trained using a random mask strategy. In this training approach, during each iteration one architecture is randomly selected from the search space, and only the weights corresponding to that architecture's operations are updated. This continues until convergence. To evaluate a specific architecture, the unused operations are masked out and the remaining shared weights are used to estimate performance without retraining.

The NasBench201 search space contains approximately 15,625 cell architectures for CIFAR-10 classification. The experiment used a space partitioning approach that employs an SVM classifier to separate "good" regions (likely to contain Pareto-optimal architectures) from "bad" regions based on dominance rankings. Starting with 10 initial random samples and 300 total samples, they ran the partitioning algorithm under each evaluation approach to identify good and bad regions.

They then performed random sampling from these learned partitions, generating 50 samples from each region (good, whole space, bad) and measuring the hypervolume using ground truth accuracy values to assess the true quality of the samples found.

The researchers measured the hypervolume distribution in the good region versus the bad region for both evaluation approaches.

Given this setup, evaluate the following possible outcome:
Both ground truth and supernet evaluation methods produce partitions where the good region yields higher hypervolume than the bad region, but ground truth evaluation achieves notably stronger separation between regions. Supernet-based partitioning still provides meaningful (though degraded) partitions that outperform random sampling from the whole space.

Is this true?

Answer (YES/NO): NO